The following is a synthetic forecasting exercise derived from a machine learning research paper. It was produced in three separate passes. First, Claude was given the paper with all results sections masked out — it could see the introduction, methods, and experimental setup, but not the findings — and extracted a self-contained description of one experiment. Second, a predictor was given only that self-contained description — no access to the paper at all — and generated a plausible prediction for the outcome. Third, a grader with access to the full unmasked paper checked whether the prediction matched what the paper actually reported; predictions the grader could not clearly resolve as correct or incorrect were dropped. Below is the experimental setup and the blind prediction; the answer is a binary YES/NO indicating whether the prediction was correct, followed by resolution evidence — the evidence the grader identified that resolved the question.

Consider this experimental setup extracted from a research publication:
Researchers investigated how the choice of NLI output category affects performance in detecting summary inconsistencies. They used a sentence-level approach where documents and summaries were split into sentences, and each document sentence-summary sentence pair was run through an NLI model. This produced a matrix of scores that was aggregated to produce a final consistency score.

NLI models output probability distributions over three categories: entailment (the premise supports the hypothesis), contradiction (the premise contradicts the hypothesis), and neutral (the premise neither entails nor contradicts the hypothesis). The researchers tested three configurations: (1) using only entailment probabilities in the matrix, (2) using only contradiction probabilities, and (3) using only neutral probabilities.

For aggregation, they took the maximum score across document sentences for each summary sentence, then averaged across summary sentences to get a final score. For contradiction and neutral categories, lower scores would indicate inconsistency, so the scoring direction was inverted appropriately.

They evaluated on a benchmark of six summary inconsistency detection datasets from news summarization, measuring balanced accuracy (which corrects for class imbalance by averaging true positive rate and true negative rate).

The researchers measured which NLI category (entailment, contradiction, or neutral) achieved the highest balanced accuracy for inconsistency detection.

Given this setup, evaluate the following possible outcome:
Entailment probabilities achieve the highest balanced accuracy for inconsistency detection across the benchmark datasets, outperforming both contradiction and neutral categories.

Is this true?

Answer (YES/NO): NO